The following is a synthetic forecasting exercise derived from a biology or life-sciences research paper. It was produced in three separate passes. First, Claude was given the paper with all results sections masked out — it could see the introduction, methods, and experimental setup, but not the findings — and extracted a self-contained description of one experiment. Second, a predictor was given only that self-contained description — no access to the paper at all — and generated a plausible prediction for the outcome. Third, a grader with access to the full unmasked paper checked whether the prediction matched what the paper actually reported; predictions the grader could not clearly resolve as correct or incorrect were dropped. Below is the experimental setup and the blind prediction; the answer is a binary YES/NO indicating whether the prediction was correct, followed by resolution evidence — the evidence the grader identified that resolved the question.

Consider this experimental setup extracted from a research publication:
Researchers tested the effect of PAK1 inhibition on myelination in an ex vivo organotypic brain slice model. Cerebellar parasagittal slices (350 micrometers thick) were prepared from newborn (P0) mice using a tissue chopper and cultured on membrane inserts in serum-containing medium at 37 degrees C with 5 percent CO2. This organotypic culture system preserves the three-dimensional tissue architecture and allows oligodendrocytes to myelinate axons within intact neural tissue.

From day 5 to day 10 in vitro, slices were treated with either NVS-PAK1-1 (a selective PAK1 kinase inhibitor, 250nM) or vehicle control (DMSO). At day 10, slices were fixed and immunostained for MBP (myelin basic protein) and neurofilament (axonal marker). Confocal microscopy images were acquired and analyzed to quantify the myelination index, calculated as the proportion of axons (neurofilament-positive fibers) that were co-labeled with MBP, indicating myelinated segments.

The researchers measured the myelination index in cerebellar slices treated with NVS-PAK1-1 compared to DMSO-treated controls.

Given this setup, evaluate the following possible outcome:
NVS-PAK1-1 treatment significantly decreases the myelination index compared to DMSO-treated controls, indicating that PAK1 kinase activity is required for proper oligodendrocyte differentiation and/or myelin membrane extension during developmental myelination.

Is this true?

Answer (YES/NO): NO